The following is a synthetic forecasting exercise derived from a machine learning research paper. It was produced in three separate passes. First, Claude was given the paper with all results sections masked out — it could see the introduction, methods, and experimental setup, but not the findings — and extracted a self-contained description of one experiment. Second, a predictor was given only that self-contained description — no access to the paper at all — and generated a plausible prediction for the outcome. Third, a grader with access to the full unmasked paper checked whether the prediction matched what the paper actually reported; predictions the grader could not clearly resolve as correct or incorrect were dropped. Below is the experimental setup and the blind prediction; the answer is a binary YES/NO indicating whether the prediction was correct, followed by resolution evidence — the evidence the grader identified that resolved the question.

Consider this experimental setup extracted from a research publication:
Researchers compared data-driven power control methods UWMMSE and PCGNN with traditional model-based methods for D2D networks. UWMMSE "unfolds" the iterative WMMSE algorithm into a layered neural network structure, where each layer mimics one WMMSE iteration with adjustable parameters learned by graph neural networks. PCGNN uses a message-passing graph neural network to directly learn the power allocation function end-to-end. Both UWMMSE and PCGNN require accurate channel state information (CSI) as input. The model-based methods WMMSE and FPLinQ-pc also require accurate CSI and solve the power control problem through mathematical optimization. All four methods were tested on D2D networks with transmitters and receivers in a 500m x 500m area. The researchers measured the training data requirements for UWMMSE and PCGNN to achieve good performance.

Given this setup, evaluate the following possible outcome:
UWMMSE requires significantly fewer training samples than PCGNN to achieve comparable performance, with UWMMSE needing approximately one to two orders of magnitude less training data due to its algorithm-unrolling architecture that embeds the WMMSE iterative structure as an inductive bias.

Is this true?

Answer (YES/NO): NO